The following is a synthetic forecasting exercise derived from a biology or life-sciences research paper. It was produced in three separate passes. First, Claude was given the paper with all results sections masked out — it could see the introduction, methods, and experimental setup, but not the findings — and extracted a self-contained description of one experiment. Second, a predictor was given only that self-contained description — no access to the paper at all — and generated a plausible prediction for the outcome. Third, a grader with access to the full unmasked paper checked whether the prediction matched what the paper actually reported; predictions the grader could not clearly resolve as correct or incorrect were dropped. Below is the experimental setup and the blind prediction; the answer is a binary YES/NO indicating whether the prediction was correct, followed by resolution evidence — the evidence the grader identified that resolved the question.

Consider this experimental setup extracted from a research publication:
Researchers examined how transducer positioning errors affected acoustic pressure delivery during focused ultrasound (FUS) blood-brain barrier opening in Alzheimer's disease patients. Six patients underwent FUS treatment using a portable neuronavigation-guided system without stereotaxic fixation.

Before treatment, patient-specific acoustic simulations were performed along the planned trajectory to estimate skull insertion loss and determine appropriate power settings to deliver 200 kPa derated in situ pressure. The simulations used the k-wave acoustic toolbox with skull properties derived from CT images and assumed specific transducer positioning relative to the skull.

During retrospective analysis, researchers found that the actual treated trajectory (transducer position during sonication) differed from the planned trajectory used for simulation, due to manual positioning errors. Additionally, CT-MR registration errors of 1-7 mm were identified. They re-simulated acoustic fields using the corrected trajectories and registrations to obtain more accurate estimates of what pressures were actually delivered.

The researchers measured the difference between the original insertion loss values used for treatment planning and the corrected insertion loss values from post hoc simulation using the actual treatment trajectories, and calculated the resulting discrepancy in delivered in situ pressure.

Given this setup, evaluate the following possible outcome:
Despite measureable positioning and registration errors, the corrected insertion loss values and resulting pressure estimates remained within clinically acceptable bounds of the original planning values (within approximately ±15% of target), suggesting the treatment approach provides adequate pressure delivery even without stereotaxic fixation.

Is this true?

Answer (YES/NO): NO